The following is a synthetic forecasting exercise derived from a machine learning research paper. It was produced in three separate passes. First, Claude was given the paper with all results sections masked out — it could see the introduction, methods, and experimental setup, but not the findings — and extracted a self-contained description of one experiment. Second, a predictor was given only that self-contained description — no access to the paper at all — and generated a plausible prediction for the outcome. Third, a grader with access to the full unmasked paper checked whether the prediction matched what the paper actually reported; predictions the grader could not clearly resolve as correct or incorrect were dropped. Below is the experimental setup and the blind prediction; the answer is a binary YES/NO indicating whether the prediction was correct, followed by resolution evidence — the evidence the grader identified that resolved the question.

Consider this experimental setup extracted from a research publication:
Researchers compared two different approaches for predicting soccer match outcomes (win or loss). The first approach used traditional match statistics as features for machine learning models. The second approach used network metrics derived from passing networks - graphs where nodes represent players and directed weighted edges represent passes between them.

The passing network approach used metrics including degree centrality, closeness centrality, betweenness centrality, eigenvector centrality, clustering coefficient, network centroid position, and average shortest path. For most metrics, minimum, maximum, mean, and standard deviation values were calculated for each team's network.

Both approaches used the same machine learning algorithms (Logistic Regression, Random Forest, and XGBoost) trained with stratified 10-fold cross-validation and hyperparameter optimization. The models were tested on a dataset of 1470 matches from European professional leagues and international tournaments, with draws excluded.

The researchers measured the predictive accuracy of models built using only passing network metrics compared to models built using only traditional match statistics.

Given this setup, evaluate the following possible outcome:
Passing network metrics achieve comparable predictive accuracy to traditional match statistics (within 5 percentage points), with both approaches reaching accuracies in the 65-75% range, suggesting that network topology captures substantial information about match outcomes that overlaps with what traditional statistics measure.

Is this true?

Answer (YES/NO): YES